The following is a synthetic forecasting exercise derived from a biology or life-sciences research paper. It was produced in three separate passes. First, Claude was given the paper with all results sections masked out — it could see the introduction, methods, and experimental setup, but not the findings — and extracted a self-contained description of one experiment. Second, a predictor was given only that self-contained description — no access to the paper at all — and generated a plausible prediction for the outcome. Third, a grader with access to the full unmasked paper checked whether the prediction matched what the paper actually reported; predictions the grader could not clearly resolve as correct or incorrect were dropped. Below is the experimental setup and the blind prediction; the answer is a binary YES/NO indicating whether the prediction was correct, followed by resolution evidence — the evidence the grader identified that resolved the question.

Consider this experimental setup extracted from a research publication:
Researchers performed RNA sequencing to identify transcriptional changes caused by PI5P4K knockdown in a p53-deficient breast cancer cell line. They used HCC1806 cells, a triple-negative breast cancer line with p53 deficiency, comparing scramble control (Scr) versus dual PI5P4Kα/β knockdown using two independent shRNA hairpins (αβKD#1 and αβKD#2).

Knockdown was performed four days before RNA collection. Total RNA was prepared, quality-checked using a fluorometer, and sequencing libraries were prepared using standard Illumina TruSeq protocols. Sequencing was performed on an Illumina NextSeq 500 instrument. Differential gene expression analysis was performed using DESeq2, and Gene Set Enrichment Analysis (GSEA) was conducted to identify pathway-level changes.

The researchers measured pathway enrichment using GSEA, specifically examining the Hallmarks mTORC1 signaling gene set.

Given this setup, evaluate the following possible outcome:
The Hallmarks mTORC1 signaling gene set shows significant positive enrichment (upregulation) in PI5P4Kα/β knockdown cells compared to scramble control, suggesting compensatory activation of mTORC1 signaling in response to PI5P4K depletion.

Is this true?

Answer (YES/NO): NO